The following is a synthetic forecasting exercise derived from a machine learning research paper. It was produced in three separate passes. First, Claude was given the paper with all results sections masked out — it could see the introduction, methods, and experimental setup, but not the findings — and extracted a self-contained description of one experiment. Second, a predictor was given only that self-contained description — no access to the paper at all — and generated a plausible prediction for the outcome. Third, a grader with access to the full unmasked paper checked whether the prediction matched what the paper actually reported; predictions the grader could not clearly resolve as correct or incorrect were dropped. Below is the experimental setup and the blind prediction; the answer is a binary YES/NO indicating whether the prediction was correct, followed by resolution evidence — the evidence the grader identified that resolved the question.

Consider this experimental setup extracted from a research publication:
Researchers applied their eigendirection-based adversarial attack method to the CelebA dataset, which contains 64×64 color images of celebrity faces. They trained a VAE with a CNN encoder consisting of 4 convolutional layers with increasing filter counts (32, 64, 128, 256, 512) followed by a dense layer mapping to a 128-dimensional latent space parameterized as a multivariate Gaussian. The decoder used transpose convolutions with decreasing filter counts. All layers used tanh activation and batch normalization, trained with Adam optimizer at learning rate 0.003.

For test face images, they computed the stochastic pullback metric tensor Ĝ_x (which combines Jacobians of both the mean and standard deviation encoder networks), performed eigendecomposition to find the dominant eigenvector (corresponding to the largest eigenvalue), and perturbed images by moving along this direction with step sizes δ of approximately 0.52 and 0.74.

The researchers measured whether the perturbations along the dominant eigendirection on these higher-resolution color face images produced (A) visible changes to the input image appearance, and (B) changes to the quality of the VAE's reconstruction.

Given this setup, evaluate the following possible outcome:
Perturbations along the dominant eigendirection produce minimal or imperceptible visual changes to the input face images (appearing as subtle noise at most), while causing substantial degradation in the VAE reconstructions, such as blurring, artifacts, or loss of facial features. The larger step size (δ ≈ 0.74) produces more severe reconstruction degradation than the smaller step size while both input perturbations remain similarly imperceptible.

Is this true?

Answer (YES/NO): YES